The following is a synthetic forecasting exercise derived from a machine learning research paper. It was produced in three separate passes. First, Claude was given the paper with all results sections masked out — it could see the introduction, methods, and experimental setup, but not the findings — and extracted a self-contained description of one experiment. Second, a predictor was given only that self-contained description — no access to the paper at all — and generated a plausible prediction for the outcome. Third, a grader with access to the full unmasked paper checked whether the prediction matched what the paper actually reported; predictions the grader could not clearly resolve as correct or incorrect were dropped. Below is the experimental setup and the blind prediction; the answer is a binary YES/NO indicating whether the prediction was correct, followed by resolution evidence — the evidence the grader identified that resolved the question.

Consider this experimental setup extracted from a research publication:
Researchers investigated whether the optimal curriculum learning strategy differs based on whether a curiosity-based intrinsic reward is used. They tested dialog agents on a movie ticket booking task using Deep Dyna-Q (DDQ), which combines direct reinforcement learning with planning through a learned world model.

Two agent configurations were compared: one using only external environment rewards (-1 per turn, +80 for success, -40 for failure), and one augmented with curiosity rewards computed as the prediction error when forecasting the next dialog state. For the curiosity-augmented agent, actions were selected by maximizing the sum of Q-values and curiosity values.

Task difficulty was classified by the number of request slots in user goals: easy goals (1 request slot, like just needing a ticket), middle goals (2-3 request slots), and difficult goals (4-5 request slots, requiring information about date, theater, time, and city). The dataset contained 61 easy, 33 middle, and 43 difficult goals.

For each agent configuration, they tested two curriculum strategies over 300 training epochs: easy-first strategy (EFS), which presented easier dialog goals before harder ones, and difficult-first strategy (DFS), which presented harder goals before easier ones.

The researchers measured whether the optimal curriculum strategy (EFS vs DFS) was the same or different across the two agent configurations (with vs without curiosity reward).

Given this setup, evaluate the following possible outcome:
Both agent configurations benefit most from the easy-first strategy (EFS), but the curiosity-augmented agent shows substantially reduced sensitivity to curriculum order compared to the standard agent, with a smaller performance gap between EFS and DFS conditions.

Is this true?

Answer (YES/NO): NO